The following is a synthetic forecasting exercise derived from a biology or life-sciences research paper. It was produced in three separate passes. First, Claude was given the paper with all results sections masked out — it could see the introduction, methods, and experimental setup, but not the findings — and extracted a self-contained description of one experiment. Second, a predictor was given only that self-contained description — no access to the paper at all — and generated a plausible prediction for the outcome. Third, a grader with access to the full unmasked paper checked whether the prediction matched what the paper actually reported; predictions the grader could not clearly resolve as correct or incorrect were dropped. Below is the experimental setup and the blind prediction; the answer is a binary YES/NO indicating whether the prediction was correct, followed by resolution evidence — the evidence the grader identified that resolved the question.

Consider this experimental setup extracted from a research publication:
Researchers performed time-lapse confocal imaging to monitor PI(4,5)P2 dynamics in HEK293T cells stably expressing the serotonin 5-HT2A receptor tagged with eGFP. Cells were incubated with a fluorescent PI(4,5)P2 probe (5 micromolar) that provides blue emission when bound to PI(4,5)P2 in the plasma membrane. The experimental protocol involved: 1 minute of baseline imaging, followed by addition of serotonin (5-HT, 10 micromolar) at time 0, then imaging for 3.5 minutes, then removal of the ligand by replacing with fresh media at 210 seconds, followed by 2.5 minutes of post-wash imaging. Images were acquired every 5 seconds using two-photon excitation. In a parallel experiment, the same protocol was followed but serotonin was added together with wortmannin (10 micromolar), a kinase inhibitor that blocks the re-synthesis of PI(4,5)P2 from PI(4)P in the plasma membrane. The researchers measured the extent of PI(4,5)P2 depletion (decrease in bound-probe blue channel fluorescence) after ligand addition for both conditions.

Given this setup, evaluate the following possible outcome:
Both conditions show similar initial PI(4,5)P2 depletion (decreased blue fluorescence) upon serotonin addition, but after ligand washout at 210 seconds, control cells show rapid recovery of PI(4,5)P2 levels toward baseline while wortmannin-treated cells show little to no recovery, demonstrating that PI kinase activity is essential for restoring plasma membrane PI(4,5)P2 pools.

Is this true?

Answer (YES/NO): NO